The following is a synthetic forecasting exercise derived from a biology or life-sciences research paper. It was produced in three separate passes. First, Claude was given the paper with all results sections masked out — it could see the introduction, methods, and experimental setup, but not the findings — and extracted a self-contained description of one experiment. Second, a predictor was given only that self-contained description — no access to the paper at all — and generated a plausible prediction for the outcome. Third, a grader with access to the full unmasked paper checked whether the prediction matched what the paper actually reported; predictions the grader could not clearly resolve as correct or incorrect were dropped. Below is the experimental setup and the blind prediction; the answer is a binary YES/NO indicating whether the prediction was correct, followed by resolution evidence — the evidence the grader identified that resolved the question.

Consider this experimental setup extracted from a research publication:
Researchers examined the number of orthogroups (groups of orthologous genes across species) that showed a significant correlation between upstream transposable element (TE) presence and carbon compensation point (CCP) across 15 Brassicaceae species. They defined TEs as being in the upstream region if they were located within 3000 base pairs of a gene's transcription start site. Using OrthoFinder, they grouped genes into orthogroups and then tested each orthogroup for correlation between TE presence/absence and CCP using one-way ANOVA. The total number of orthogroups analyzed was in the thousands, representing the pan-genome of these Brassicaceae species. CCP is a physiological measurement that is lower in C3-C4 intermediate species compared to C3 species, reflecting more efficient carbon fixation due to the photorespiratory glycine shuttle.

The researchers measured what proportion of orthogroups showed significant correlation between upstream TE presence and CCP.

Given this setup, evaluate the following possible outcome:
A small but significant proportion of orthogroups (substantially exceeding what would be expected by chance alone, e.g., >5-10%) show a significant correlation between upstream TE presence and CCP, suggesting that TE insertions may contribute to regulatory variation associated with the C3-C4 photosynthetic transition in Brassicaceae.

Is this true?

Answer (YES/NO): NO